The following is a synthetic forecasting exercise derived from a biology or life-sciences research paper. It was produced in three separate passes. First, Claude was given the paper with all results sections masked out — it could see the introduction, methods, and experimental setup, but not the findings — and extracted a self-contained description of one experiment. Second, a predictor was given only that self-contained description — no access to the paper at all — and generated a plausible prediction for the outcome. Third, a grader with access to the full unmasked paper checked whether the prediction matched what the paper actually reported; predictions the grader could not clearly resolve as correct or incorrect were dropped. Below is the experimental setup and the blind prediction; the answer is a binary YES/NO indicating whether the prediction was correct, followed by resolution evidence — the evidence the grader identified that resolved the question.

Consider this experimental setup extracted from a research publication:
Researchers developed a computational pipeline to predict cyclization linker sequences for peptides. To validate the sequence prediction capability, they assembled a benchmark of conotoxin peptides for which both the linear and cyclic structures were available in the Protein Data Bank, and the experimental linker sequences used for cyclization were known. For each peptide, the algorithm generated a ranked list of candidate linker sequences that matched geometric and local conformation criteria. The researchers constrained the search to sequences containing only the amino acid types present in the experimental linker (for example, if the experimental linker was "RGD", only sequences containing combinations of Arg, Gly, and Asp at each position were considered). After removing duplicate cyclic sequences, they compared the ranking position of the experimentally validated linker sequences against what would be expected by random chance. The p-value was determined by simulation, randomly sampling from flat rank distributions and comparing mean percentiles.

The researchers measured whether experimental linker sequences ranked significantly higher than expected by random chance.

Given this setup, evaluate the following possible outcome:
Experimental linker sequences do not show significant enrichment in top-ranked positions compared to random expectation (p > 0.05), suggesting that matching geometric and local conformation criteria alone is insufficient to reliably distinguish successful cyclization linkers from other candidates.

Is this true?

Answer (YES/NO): NO